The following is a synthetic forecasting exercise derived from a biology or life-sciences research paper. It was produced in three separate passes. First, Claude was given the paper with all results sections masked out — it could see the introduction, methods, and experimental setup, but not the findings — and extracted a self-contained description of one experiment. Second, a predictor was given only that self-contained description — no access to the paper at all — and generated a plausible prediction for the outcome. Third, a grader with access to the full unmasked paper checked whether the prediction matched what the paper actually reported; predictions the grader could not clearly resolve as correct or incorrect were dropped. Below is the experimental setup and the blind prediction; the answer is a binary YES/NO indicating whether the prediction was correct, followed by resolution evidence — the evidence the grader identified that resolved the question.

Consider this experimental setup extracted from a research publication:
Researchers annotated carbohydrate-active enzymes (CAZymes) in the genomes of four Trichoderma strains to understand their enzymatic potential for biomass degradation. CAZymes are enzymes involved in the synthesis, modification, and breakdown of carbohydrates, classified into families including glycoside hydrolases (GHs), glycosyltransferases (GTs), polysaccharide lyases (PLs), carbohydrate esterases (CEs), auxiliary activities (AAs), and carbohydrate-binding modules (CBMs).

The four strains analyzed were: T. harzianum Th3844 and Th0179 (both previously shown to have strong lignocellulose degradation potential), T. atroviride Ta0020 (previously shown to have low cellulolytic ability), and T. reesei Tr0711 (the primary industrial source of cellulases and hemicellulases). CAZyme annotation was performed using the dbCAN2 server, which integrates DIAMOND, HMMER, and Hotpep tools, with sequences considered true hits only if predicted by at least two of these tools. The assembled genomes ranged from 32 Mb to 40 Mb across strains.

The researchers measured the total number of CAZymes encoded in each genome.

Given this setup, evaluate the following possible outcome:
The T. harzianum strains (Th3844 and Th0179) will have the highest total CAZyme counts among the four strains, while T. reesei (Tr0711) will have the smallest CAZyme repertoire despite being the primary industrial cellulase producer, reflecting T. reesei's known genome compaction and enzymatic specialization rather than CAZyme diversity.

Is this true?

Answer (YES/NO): YES